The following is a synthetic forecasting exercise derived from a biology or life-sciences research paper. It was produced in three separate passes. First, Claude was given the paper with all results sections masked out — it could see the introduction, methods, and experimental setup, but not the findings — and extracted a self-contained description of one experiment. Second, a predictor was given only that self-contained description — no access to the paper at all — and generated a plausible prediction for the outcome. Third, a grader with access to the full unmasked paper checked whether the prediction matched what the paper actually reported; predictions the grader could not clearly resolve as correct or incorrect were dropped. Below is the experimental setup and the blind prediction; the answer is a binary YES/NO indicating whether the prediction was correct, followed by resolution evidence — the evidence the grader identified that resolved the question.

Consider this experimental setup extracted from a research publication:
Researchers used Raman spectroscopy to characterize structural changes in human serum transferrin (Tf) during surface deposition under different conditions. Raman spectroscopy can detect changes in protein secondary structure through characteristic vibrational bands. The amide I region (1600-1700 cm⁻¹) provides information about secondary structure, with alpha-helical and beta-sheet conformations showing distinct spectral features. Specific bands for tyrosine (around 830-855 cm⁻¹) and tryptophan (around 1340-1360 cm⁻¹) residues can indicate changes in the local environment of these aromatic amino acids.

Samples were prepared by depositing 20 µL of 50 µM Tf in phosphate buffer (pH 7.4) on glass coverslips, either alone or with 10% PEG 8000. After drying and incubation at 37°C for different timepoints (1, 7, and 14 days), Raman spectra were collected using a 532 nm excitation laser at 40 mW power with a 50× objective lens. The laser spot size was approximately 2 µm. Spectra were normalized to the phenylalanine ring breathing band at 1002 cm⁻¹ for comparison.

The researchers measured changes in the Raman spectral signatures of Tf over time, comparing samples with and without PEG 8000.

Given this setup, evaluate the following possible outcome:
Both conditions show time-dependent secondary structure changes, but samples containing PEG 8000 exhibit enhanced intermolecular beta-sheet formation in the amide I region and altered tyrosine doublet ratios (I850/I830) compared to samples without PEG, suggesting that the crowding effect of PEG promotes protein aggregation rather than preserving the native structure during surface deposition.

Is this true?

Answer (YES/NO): NO